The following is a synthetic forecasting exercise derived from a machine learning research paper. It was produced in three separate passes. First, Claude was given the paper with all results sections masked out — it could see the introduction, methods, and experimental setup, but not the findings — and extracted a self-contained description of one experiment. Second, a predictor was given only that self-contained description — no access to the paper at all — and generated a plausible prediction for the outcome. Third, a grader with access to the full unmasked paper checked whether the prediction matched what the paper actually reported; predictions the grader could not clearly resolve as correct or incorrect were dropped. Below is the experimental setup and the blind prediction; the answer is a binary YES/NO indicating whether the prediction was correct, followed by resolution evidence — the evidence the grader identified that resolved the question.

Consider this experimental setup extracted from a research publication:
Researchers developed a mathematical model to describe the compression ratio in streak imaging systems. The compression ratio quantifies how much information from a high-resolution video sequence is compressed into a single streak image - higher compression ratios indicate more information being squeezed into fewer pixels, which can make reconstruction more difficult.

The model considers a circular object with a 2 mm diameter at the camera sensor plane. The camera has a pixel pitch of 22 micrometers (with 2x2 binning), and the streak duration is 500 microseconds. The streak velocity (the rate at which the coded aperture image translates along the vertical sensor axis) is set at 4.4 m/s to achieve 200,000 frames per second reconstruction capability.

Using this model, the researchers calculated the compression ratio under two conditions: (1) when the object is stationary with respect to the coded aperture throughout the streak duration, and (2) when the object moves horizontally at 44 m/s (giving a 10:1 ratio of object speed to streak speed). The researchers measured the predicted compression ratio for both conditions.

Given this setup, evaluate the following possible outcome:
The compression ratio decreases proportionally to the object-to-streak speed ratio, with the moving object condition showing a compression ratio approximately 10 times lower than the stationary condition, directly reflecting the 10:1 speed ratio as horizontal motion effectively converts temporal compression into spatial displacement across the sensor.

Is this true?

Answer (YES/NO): NO